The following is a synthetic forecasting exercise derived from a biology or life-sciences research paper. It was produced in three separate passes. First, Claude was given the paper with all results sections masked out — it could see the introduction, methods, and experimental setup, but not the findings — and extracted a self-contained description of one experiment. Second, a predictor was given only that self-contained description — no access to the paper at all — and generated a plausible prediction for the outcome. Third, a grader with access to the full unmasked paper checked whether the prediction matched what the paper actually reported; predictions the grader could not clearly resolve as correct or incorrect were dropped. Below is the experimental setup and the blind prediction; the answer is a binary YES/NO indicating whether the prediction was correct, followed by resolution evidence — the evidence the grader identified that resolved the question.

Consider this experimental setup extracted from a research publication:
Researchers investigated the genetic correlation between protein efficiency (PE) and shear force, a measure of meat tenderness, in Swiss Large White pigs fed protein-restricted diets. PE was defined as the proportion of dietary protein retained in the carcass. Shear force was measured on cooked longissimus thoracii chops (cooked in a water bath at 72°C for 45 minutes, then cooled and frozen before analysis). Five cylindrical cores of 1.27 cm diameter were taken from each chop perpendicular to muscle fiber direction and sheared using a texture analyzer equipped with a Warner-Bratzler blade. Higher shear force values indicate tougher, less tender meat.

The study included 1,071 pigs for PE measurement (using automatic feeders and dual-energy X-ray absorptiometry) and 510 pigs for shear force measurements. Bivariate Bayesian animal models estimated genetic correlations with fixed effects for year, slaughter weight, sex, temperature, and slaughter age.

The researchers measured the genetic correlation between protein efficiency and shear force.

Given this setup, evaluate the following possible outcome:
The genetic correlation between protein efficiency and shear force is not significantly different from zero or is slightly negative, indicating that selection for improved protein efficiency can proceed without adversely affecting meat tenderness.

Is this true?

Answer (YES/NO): YES